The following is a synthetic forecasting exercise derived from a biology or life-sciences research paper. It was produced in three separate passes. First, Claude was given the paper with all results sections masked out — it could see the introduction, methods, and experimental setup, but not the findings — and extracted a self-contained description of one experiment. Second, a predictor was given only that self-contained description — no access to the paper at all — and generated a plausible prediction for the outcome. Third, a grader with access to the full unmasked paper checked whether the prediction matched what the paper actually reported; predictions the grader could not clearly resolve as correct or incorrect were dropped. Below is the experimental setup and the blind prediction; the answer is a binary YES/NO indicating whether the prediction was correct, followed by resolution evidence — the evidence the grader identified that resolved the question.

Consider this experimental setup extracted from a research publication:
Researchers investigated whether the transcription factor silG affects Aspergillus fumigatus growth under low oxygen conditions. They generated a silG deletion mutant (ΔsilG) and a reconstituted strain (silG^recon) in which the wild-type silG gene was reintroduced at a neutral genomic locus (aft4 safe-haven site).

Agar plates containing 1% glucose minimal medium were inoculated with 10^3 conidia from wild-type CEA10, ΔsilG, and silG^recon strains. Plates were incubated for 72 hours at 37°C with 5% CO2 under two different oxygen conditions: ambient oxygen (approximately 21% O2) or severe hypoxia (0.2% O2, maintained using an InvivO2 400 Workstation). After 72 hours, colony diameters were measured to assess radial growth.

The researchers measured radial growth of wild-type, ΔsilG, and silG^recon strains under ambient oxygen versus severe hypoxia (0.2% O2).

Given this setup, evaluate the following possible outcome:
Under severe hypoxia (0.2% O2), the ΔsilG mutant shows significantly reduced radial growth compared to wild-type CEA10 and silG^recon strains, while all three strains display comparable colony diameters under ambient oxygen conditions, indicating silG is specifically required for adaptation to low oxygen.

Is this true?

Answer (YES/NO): NO